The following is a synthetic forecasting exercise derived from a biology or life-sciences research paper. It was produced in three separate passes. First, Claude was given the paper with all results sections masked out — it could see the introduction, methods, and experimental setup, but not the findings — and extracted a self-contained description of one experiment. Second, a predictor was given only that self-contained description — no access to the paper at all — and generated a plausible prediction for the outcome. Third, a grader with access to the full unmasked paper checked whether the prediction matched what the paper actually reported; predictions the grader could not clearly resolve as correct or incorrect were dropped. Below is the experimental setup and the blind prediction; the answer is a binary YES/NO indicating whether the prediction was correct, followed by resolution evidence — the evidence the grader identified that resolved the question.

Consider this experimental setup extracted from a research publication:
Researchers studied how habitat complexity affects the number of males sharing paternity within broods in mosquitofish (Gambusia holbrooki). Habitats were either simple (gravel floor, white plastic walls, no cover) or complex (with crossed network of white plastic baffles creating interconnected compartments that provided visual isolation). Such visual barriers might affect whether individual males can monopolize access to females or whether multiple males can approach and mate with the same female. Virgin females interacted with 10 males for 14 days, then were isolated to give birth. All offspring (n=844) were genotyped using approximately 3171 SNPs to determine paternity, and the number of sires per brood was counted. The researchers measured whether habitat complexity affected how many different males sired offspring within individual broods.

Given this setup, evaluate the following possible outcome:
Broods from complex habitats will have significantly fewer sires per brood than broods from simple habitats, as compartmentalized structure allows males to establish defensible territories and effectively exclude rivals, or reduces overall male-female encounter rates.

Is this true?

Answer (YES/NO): NO